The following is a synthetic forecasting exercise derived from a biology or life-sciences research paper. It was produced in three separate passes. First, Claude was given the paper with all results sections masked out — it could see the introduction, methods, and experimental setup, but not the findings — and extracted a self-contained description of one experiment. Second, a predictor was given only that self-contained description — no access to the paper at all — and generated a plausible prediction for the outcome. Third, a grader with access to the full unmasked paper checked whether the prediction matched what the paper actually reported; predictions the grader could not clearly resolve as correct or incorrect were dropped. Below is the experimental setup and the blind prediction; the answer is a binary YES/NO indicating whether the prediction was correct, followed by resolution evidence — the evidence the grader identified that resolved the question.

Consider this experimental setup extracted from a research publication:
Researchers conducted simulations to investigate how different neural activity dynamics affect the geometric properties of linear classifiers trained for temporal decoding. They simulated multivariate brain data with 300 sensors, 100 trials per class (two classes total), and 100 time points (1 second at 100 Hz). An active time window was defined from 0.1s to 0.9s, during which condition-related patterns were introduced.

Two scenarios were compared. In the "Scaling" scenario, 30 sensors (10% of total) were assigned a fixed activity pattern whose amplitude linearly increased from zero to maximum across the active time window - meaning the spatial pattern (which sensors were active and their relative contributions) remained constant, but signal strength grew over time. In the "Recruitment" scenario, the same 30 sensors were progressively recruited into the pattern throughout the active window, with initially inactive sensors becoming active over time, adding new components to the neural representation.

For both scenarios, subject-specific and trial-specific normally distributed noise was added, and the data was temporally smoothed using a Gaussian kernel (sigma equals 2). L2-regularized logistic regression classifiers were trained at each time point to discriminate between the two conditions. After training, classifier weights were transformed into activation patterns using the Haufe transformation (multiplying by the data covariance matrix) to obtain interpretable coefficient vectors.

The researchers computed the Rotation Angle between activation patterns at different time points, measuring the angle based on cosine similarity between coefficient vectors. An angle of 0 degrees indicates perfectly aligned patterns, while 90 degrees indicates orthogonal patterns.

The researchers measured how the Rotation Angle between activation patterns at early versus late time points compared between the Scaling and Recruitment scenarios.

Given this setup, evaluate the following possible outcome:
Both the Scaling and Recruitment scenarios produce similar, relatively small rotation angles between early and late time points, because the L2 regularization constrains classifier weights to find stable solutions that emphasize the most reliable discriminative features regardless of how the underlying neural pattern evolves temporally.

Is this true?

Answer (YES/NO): NO